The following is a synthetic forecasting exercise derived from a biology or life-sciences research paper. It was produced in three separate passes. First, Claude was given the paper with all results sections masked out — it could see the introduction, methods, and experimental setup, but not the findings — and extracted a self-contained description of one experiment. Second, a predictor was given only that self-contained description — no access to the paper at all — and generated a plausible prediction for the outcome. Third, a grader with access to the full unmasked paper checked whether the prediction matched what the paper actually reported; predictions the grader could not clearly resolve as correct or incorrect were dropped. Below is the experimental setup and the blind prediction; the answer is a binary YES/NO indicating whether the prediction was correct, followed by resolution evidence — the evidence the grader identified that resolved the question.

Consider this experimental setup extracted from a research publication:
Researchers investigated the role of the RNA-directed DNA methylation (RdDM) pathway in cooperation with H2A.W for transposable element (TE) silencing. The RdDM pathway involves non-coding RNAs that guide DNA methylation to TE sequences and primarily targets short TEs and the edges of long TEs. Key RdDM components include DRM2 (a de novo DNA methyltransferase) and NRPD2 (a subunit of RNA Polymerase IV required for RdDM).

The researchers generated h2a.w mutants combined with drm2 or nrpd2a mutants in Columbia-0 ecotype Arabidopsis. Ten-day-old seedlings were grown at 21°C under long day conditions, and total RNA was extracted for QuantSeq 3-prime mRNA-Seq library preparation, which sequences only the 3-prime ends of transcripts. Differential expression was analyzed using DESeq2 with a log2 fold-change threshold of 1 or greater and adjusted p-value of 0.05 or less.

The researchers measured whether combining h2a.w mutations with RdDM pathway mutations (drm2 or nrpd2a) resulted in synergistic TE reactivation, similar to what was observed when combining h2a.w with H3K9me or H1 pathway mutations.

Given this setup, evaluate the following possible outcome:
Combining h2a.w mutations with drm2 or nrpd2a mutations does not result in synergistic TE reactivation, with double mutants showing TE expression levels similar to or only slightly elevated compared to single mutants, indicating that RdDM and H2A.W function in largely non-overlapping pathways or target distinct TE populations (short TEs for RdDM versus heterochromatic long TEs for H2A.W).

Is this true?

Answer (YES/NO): YES